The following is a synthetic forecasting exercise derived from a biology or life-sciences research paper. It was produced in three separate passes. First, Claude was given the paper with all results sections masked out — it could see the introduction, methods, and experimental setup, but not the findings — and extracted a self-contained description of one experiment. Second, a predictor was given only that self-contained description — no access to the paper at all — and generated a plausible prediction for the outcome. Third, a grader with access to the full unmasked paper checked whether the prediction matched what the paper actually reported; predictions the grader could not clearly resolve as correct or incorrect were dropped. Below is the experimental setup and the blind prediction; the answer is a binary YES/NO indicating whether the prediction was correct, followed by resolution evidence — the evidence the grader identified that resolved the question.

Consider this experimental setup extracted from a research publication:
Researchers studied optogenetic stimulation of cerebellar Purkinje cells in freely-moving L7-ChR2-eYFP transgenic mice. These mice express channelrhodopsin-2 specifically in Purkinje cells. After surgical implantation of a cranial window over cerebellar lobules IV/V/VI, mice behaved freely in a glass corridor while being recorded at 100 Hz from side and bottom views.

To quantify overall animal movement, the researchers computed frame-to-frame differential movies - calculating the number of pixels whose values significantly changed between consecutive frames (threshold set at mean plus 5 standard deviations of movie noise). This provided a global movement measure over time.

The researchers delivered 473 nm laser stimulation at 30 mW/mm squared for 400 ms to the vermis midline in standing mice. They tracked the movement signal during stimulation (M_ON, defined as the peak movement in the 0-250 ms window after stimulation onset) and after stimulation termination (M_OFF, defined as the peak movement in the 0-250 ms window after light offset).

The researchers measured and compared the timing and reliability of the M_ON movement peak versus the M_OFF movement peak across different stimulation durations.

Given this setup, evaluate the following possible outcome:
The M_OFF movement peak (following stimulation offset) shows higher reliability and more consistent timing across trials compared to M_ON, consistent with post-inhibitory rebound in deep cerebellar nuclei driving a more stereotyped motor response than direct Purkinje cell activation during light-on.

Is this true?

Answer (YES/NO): YES